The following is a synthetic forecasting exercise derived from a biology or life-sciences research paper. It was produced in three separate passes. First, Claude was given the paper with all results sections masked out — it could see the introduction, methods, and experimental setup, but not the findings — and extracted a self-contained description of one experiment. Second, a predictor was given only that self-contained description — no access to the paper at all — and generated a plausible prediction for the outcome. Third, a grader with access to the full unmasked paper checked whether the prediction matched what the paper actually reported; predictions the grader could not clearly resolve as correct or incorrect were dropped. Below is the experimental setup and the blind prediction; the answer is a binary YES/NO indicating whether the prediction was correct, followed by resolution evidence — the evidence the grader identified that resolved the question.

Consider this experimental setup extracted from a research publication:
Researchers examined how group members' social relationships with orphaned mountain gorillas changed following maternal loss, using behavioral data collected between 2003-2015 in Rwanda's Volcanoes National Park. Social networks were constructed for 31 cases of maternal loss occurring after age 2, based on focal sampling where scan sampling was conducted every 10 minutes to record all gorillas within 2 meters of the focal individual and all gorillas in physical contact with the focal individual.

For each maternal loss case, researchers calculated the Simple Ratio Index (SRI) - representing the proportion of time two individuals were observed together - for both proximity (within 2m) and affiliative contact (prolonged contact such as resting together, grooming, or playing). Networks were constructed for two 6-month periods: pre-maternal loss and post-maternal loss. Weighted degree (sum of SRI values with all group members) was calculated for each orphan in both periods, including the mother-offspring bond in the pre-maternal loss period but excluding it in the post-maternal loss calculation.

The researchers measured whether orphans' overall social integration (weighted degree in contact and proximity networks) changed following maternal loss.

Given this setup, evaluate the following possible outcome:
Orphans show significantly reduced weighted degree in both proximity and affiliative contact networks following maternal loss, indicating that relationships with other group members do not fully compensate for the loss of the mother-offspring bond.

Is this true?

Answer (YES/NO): NO